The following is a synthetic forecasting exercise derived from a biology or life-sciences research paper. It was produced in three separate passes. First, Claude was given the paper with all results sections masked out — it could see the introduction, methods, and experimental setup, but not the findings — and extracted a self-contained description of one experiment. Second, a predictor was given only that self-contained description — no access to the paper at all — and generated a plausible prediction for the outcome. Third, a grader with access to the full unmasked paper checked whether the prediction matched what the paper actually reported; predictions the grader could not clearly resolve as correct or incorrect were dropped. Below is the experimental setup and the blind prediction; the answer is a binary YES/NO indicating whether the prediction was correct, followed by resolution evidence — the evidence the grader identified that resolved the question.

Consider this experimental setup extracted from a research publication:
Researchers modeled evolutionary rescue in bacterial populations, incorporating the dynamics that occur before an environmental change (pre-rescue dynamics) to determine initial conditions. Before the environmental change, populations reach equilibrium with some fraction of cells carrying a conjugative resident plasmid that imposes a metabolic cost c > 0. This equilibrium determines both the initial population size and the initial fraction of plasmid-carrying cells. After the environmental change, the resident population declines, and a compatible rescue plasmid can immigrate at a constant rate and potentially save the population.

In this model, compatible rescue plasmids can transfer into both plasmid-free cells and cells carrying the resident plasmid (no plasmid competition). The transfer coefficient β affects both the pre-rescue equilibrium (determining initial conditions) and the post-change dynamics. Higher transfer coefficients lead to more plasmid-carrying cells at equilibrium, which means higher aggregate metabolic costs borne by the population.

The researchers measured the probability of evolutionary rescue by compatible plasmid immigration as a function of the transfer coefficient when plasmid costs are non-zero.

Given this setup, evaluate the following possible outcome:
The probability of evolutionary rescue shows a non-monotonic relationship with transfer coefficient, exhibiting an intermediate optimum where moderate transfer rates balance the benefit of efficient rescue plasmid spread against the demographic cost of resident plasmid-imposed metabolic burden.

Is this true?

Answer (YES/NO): YES